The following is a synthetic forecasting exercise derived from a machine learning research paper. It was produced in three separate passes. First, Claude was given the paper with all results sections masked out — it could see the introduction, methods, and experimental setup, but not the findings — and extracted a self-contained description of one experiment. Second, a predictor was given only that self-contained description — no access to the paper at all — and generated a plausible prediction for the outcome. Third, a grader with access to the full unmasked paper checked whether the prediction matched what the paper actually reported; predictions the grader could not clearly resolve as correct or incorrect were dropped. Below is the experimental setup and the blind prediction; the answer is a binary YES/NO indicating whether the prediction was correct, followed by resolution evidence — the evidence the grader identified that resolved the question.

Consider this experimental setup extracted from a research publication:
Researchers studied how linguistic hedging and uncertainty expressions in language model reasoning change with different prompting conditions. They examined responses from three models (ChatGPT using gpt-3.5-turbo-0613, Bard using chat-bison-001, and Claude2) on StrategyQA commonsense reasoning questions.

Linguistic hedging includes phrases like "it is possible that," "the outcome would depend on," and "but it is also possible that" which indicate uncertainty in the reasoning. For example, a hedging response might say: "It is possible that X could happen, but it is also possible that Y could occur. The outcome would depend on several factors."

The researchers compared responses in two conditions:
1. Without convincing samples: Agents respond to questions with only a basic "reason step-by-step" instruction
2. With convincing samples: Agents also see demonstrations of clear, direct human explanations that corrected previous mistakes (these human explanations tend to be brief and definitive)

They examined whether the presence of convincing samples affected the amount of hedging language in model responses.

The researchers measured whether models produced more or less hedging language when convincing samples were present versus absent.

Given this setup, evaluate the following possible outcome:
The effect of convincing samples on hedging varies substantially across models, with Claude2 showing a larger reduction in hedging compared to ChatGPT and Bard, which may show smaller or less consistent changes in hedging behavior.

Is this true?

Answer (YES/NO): NO